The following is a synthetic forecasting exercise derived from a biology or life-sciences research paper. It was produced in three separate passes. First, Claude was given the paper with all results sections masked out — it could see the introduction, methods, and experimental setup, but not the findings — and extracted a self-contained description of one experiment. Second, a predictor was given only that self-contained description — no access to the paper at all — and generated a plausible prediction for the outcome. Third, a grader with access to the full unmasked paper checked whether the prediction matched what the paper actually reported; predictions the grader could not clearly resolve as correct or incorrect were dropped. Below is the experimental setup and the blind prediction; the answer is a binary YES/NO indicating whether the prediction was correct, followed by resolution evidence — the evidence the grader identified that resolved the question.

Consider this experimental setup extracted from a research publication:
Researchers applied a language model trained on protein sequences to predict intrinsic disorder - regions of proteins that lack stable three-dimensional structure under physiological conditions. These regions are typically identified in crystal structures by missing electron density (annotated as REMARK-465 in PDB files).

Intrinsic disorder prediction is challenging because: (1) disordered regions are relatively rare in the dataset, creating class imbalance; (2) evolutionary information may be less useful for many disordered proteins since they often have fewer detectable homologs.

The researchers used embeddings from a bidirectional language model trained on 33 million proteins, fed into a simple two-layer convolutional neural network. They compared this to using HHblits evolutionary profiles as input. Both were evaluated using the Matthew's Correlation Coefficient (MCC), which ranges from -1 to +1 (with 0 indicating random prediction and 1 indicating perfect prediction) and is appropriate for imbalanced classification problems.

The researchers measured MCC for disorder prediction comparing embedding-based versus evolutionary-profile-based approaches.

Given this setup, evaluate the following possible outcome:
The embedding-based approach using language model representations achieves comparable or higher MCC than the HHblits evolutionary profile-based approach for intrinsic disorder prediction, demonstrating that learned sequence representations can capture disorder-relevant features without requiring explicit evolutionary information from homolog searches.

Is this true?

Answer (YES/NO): YES